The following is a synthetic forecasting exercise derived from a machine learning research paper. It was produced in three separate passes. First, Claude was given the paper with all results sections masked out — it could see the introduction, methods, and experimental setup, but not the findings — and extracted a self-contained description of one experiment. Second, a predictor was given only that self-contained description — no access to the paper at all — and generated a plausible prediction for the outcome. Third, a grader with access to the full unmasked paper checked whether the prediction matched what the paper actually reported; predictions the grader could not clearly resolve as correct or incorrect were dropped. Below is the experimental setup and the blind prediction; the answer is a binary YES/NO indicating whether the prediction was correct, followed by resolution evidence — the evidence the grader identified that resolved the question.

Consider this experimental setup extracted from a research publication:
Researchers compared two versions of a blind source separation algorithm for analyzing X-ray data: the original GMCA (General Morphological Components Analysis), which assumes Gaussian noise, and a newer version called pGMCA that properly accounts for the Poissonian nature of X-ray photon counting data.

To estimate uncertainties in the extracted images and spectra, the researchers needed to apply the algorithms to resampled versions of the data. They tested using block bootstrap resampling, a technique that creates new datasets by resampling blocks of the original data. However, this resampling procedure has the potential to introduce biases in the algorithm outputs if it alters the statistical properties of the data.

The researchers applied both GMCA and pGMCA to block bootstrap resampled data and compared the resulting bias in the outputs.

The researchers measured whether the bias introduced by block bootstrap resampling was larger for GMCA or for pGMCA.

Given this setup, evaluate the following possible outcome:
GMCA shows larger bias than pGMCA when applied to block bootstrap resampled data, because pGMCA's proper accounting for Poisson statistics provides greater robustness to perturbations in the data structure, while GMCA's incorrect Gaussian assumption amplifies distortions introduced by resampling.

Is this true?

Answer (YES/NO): NO